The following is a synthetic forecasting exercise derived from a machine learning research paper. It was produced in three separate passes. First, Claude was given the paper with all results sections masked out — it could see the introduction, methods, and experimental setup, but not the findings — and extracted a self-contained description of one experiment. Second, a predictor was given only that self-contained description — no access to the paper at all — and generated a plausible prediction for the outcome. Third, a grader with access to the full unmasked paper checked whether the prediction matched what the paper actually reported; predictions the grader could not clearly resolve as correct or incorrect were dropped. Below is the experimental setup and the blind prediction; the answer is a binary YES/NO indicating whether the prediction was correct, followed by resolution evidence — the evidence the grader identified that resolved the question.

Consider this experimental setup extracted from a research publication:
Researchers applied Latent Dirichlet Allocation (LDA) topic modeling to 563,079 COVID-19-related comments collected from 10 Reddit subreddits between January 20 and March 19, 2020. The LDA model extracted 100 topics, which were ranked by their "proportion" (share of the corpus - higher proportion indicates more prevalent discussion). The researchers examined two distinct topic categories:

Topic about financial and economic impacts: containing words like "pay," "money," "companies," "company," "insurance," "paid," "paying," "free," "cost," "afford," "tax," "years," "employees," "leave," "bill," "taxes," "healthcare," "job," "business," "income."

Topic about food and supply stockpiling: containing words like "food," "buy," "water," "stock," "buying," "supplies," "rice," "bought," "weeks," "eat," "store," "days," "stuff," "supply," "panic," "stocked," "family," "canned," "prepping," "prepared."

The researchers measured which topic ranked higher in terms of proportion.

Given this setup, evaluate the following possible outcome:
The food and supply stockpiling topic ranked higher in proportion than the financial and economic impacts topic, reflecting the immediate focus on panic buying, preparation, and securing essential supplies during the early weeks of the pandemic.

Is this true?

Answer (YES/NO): NO